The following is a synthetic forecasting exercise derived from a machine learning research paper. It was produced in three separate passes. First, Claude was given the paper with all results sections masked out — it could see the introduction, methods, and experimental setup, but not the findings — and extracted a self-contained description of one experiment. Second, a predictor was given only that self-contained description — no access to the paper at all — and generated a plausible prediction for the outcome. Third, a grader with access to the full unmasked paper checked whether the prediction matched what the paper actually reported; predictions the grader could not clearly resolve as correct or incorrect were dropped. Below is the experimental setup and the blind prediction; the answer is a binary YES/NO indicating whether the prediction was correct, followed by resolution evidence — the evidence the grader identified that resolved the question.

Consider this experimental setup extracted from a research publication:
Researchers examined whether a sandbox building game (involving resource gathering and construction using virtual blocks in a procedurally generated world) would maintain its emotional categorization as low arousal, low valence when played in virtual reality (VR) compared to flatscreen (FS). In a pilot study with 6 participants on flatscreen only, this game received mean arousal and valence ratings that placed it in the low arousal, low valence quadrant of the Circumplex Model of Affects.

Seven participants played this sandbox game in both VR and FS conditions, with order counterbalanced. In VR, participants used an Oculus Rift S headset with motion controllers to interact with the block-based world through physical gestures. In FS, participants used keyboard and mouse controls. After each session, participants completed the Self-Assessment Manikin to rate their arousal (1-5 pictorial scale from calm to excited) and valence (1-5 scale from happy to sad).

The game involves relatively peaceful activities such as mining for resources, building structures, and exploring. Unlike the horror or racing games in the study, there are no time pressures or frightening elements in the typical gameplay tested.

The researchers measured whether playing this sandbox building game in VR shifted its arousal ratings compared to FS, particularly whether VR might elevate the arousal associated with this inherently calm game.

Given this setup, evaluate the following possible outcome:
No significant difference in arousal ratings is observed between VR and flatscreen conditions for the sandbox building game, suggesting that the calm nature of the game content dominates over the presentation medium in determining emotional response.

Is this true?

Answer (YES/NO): YES